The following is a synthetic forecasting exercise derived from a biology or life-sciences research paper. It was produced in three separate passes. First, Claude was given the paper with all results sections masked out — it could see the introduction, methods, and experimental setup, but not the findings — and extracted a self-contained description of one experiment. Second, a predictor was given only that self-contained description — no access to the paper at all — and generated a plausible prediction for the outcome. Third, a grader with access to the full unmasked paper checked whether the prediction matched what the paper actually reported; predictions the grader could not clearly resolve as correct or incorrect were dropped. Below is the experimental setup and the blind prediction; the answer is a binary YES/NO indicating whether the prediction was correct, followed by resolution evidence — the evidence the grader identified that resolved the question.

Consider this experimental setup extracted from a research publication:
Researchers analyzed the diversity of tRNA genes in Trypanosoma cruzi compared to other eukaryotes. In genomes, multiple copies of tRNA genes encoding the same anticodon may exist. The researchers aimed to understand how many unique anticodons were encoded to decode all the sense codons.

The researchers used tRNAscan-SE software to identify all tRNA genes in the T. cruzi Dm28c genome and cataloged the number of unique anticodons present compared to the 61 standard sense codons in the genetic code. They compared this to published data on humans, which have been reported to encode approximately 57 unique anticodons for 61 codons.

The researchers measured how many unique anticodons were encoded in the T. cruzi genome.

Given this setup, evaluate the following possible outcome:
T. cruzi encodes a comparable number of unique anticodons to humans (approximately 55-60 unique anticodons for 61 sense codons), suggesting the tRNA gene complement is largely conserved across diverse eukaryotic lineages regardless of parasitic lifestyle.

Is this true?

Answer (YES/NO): NO